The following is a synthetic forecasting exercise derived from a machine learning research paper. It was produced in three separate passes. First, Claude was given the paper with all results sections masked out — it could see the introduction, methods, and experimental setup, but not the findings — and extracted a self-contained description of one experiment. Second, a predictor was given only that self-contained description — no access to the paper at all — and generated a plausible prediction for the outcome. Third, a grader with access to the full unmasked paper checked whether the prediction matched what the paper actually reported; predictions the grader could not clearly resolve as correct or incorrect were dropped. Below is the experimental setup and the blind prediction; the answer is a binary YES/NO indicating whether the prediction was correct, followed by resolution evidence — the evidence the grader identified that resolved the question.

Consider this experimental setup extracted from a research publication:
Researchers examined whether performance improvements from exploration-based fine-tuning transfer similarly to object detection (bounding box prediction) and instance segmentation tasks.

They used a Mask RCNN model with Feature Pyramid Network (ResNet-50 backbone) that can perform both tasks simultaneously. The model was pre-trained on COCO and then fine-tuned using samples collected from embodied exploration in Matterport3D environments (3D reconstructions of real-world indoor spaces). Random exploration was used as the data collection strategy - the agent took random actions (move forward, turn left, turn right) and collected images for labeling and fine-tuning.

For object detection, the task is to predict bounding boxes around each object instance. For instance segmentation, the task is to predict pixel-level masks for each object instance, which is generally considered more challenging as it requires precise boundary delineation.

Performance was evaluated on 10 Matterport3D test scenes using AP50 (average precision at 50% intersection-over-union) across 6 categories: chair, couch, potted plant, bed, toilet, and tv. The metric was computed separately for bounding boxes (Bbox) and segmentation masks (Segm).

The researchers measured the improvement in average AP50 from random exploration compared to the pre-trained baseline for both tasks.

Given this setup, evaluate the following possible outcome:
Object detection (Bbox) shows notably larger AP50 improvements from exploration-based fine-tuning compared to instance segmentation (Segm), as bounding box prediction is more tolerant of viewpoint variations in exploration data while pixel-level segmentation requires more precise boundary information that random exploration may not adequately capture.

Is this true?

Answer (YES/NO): YES